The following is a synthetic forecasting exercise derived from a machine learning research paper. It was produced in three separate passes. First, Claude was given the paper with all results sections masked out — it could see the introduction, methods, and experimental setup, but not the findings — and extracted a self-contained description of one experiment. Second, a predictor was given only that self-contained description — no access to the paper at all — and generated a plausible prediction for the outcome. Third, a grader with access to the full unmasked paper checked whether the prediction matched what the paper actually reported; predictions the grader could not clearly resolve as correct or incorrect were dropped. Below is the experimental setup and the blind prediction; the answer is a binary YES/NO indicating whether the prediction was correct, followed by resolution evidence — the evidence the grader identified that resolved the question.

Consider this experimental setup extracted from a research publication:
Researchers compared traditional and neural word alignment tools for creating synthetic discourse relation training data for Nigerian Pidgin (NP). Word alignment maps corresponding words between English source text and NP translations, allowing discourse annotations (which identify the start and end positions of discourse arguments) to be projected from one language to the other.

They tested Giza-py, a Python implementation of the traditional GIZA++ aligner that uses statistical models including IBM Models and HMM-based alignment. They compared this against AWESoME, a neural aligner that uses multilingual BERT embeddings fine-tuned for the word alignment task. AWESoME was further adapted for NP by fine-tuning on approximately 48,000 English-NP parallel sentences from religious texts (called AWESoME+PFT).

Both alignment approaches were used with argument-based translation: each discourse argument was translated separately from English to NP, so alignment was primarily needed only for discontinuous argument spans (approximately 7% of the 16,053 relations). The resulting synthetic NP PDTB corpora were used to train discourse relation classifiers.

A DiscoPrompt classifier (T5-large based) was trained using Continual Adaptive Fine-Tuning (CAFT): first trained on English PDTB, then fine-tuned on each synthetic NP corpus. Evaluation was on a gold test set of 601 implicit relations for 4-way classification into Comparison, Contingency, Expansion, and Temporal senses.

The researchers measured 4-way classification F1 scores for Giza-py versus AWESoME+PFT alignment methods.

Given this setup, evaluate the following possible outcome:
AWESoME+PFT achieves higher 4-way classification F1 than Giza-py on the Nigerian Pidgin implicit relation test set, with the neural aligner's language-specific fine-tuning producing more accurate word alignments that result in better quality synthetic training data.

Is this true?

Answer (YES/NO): YES